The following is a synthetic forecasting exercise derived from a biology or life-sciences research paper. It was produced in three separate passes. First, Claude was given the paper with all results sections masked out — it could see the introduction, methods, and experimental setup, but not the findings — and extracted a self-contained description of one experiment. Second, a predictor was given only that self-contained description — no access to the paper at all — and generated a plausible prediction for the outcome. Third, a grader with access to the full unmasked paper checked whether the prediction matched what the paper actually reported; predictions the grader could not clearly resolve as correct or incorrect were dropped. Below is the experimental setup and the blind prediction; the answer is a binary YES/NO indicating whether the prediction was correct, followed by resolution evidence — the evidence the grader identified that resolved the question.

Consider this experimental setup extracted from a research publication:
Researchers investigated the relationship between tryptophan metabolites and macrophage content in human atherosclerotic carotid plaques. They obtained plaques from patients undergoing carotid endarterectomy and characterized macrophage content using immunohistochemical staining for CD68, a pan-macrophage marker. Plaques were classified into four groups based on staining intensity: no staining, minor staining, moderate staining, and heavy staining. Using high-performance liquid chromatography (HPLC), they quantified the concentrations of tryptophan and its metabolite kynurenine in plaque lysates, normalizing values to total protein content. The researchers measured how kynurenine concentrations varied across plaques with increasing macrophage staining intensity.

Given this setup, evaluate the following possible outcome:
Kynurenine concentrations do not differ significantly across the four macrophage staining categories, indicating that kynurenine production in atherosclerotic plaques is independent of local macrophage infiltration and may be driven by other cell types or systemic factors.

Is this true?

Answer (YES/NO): NO